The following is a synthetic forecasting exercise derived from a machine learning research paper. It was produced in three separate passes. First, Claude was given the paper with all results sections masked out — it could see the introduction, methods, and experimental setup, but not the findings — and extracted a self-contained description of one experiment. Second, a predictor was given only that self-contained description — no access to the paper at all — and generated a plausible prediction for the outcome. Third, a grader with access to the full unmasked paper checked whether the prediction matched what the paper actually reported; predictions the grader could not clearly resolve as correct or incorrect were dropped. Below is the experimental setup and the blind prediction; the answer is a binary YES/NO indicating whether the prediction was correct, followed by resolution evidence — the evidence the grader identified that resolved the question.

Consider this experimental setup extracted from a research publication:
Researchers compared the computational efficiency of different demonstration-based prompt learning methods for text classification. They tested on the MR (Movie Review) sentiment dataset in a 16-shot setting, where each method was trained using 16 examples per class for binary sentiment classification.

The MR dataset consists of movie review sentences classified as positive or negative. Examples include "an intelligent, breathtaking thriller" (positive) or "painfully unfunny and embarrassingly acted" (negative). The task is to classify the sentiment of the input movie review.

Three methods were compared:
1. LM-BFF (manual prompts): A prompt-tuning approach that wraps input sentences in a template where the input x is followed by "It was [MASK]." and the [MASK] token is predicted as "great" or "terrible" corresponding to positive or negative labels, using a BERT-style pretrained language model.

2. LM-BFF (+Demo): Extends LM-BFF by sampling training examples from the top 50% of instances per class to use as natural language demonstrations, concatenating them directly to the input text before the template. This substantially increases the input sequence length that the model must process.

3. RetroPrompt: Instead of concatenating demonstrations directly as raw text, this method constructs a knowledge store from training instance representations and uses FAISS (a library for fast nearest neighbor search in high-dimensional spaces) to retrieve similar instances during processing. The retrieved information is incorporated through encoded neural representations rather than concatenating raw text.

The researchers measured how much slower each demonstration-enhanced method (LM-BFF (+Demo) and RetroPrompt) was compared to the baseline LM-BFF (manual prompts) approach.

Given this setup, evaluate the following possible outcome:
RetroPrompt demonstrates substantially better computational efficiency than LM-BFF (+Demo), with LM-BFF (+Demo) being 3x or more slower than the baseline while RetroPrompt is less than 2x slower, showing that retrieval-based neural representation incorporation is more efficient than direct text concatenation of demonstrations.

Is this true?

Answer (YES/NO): YES